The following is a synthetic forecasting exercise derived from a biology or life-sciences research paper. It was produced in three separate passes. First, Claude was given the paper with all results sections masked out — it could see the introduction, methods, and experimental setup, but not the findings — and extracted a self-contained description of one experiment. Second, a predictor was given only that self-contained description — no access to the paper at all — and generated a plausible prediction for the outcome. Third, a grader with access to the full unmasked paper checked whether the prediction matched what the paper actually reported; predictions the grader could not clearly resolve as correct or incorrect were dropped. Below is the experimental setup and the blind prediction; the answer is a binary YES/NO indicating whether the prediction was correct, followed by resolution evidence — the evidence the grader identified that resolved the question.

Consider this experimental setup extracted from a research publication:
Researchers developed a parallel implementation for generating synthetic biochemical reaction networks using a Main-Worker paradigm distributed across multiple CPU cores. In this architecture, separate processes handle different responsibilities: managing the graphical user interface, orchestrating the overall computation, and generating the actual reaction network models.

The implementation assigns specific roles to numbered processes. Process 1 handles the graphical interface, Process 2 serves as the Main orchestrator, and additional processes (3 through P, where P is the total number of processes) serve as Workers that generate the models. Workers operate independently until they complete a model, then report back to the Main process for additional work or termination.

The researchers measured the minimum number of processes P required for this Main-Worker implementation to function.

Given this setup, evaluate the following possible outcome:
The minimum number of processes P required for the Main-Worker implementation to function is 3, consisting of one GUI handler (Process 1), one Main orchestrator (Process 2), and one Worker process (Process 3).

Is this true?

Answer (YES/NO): YES